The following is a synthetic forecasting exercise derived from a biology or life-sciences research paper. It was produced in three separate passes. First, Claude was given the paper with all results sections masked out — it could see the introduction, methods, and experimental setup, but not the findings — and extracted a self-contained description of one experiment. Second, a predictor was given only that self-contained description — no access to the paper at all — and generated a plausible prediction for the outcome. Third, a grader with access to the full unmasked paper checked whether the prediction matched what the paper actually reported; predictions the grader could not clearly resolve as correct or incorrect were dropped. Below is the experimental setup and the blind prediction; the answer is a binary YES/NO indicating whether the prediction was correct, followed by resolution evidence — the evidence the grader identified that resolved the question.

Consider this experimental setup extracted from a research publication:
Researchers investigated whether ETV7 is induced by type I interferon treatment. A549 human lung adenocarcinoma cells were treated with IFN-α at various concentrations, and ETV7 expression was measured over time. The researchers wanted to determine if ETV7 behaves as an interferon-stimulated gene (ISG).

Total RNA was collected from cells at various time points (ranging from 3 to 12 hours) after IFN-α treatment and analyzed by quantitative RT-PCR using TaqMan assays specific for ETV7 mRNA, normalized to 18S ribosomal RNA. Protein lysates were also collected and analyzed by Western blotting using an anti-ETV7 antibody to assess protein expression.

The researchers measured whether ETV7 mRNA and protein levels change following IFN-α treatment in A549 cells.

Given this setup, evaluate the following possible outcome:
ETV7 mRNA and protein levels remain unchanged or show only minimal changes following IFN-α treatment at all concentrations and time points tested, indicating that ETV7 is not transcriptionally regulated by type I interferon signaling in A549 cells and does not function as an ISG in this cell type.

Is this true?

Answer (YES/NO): NO